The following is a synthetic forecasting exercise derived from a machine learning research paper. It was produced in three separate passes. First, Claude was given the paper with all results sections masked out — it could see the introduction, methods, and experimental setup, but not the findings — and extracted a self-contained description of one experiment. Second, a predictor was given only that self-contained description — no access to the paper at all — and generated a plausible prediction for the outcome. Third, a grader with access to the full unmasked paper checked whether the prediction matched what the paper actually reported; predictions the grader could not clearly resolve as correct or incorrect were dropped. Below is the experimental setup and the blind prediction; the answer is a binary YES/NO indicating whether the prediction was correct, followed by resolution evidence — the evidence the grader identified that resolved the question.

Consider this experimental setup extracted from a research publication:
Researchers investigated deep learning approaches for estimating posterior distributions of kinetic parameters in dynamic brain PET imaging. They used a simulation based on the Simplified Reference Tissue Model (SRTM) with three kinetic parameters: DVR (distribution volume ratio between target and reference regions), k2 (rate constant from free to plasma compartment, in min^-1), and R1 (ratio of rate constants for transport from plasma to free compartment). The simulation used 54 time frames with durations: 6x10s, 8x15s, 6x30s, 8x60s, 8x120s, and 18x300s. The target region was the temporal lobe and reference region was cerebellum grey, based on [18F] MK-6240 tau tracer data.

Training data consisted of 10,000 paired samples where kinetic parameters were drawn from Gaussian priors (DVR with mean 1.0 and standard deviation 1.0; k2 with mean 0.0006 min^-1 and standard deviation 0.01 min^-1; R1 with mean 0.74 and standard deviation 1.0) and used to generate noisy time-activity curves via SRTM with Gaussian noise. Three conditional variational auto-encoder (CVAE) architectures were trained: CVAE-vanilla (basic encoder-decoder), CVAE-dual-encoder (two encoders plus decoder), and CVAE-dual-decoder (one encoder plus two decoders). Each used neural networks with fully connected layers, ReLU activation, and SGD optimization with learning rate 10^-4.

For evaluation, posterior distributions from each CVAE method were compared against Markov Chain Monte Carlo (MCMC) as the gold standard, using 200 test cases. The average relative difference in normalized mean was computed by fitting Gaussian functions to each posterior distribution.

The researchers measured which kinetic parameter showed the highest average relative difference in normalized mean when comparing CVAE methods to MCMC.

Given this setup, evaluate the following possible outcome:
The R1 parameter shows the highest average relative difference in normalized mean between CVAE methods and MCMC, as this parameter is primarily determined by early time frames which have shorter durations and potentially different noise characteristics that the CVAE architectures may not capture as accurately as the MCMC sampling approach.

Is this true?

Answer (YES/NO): NO